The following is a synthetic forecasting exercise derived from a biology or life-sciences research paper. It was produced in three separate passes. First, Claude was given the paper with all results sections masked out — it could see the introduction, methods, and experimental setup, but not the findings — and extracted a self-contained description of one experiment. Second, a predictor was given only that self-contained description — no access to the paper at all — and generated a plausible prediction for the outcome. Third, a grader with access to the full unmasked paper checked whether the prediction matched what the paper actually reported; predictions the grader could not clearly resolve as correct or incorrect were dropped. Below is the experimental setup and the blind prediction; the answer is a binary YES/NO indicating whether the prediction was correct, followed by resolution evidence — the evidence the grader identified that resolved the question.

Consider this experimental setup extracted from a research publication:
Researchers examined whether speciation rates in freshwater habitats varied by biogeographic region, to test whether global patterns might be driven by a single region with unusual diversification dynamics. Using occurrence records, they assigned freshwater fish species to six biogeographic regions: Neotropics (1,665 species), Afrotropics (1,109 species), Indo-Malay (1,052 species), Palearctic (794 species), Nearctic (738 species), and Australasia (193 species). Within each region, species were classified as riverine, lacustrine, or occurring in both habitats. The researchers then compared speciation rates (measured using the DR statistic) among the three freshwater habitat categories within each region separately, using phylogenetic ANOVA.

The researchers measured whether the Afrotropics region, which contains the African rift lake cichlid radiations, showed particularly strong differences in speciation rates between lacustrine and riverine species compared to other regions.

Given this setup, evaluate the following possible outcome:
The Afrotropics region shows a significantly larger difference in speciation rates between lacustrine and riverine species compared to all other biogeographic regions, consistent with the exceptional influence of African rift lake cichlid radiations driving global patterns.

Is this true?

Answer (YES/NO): NO